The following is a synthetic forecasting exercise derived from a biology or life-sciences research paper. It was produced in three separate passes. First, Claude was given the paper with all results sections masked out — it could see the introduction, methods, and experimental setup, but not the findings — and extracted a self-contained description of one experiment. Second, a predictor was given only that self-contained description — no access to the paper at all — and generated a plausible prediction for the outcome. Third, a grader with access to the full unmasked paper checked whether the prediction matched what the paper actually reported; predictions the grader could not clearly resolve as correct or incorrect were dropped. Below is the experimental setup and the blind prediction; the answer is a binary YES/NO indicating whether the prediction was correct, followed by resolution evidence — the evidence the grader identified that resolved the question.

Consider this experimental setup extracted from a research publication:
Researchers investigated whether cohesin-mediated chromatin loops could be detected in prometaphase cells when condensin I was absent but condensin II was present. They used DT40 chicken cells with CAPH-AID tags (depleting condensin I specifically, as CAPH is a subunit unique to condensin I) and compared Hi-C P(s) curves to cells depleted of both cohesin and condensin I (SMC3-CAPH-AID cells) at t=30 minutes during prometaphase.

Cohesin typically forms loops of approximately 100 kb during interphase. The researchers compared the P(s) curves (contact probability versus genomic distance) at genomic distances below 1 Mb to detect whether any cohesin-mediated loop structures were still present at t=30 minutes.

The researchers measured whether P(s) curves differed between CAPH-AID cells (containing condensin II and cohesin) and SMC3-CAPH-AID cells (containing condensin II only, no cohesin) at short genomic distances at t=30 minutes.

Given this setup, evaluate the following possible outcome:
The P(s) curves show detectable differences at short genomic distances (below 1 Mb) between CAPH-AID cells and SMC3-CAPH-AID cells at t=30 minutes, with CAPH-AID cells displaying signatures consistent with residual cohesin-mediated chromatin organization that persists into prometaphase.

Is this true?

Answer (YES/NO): NO